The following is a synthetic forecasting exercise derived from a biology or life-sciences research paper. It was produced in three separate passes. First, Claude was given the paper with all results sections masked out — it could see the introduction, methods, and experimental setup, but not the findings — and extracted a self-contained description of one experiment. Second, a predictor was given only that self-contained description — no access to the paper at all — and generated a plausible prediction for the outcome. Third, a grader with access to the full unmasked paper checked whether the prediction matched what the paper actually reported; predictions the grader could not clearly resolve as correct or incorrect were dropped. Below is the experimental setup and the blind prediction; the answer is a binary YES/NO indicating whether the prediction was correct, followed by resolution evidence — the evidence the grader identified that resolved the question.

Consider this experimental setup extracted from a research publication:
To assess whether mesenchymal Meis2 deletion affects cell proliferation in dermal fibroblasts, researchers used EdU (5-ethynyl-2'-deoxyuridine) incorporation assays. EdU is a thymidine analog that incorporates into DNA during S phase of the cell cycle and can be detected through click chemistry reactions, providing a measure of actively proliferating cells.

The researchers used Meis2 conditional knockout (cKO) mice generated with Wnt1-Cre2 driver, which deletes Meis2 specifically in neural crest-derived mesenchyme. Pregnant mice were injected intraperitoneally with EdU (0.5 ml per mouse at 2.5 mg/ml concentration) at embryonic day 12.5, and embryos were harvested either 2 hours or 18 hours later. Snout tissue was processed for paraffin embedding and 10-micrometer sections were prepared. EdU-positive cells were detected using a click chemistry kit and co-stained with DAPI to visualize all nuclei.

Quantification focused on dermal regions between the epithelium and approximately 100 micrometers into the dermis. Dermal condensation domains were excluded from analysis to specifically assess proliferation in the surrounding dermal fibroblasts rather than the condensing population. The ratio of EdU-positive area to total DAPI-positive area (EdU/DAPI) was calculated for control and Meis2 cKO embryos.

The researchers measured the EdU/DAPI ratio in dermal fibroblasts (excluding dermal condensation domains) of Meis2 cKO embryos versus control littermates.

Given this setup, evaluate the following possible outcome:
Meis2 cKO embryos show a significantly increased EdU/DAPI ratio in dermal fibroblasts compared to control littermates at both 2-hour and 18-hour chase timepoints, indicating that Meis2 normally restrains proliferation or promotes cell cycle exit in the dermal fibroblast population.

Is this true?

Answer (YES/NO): NO